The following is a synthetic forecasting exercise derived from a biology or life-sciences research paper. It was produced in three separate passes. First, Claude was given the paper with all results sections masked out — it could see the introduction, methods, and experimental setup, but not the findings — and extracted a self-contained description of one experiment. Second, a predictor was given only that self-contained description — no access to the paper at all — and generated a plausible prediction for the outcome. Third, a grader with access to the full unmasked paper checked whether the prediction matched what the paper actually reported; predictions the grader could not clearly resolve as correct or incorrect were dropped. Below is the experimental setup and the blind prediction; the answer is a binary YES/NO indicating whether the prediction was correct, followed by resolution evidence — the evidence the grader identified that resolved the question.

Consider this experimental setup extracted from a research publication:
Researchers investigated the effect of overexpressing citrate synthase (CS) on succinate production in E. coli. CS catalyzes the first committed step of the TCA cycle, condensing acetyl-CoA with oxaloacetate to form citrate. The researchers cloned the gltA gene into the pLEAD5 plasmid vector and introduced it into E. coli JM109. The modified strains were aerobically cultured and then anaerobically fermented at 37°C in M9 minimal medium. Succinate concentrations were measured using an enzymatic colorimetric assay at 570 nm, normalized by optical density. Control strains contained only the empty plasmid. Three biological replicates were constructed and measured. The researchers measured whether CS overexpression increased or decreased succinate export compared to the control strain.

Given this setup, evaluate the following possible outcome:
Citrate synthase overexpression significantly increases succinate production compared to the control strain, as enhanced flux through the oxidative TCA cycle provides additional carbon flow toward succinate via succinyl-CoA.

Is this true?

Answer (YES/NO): YES